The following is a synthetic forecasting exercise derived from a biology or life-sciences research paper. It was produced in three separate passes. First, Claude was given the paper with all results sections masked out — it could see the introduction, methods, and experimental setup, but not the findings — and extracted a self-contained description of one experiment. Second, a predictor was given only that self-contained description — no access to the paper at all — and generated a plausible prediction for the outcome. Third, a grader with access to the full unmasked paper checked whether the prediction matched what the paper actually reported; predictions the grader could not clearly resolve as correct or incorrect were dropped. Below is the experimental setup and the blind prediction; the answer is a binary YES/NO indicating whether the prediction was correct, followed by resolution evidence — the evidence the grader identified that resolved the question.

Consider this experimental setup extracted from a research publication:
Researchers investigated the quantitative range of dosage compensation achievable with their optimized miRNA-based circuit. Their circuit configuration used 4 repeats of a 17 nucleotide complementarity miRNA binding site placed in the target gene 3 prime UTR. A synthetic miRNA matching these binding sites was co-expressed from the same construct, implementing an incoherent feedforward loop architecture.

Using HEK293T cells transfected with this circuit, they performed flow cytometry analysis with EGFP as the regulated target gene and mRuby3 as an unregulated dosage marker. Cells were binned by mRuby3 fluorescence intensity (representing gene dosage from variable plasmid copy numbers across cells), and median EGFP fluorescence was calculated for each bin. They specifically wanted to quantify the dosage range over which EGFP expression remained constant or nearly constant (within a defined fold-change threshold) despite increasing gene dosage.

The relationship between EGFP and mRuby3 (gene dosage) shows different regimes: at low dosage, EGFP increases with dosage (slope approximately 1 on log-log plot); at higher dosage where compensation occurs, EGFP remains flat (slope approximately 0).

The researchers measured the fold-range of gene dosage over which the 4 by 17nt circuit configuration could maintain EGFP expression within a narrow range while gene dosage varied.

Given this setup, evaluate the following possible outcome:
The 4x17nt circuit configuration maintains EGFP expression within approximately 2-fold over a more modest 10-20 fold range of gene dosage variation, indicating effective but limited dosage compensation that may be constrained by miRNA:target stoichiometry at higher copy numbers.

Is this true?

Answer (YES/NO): NO